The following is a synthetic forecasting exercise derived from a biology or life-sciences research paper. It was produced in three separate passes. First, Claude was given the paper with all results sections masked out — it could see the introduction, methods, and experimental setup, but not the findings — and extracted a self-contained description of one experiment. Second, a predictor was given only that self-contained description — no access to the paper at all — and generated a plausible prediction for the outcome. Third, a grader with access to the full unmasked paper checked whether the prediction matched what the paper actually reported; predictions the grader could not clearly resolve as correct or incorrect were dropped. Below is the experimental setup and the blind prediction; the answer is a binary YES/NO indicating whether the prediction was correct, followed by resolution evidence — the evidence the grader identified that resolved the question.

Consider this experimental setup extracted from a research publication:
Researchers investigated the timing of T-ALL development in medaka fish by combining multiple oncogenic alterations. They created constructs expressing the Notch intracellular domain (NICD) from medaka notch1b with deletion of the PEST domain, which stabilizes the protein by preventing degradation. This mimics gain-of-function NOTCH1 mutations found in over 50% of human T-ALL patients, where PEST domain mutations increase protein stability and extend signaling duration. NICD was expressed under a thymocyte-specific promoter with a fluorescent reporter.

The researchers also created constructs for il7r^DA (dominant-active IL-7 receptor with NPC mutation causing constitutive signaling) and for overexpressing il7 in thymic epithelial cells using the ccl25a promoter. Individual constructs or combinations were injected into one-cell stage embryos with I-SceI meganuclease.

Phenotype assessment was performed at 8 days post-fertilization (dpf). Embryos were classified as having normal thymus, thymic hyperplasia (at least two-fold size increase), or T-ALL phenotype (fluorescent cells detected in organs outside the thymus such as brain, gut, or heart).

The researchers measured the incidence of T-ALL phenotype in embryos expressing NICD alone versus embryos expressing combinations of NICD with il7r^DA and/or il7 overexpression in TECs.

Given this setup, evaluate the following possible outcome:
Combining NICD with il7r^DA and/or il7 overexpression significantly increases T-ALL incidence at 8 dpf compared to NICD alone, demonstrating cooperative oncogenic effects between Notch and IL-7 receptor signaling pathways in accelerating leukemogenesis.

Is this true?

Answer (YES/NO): YES